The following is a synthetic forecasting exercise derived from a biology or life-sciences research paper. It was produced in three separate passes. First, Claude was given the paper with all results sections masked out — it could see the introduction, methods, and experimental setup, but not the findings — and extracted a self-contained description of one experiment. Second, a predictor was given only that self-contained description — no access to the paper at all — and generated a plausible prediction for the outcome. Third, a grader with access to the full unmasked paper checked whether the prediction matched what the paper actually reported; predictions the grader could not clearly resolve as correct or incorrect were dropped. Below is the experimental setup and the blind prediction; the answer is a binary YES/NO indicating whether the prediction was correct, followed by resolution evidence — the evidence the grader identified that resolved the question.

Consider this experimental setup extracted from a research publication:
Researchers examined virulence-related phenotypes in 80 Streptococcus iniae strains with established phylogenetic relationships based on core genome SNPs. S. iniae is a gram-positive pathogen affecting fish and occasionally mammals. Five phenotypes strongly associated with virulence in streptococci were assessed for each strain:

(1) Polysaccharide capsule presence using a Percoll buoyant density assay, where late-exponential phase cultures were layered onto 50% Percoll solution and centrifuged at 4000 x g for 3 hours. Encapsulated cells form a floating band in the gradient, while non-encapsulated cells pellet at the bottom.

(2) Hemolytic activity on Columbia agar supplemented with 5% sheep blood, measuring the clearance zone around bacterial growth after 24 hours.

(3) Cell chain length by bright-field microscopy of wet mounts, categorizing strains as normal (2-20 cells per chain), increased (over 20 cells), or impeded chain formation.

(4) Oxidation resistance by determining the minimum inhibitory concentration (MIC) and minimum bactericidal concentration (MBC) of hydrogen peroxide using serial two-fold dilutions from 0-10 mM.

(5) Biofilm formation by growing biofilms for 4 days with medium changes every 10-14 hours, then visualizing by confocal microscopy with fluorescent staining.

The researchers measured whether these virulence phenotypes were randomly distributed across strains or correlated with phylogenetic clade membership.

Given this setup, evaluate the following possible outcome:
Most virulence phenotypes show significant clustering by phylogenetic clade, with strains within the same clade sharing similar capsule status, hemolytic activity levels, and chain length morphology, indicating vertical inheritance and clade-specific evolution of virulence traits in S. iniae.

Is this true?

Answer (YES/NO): YES